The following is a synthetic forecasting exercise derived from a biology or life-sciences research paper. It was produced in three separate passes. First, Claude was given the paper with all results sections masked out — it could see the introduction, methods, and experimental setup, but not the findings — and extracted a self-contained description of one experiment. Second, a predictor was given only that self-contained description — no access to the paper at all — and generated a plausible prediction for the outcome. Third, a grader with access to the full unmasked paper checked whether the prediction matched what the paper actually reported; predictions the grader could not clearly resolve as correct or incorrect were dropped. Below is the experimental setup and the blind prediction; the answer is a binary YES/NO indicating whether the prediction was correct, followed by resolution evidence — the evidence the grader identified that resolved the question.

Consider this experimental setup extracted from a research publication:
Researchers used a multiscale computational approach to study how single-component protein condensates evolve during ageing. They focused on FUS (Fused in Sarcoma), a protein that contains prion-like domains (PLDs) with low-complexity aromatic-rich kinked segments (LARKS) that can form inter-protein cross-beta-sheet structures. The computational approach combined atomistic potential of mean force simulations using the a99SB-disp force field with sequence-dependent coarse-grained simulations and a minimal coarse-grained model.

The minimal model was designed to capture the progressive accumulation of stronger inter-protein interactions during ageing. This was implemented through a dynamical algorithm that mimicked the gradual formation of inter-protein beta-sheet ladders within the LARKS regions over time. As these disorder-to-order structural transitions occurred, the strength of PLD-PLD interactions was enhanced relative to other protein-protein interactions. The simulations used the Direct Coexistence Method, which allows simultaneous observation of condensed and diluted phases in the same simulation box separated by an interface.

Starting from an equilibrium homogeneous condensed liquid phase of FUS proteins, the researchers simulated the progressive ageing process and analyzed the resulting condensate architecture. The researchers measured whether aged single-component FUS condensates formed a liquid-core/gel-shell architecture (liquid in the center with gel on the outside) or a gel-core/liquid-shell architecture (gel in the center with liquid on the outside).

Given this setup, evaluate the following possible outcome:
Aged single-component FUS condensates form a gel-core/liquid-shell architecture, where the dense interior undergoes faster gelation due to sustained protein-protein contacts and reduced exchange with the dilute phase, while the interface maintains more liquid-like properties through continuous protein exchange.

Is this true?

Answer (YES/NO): NO